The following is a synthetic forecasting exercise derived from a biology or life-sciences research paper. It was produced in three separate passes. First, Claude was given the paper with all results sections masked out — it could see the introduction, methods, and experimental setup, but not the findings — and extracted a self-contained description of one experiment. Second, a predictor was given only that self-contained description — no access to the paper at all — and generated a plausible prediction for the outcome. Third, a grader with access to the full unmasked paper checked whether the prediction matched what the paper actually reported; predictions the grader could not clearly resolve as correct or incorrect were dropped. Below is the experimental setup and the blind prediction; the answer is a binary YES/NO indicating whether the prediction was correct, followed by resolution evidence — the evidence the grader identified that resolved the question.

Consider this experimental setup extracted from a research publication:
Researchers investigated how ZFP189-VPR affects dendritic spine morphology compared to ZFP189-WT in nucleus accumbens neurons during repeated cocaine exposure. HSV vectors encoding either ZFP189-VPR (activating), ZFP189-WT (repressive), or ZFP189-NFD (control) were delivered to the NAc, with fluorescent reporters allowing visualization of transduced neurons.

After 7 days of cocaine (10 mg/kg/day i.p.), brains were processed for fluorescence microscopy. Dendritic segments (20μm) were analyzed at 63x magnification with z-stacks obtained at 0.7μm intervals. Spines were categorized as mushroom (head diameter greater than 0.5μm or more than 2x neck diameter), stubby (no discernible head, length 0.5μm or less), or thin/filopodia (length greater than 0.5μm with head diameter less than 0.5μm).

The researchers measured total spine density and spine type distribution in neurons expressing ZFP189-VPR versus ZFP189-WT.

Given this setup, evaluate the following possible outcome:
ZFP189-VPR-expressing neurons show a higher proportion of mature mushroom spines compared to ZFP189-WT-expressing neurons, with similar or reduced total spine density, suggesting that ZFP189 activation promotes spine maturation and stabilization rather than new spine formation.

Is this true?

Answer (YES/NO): NO